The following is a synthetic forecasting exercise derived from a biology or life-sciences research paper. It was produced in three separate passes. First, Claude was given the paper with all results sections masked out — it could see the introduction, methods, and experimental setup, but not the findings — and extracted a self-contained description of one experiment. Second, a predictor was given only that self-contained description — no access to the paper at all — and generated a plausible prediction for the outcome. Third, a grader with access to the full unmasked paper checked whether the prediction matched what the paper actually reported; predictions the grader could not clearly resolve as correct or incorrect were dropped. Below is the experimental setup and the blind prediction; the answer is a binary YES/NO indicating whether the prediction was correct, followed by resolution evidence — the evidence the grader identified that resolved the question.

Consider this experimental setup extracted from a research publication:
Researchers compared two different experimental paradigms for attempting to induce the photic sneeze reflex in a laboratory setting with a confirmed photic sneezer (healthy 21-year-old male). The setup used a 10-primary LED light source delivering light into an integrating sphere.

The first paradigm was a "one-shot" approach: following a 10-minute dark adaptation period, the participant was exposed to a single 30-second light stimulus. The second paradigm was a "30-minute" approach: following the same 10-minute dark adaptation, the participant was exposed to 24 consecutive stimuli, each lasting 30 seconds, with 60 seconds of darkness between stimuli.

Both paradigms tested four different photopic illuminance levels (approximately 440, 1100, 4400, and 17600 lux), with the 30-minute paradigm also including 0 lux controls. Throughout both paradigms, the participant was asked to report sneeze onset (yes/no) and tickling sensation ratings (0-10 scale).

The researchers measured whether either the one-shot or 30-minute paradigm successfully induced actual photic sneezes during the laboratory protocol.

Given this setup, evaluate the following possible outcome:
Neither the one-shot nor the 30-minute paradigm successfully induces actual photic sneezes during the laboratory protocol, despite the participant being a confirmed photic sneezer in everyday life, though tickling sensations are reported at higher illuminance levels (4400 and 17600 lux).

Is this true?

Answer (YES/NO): YES